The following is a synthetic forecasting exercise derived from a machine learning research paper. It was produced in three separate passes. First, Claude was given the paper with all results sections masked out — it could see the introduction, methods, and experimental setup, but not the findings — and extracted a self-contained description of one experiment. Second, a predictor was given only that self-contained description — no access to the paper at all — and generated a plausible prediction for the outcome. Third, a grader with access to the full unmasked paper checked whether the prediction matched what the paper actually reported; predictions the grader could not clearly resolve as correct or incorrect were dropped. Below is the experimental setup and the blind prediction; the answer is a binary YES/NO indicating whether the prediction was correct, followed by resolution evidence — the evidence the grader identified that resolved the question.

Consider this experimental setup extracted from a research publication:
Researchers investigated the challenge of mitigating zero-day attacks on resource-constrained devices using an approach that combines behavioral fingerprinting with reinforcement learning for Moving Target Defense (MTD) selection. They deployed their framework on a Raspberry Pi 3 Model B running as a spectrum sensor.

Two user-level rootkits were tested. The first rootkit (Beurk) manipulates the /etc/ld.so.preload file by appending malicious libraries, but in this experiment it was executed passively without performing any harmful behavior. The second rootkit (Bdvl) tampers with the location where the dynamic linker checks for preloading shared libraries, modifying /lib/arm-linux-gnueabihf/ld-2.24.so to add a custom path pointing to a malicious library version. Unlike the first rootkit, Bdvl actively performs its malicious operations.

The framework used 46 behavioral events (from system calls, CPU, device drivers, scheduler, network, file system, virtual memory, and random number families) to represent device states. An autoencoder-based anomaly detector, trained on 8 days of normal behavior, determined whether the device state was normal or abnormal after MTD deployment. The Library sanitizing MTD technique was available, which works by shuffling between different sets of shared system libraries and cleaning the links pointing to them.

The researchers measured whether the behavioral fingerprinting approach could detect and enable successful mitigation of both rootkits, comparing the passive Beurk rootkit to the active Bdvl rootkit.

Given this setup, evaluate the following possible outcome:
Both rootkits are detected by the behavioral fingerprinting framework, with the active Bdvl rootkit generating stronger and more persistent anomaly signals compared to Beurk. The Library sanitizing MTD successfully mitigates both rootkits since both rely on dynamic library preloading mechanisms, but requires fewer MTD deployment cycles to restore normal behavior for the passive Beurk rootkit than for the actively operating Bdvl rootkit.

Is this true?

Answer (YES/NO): NO